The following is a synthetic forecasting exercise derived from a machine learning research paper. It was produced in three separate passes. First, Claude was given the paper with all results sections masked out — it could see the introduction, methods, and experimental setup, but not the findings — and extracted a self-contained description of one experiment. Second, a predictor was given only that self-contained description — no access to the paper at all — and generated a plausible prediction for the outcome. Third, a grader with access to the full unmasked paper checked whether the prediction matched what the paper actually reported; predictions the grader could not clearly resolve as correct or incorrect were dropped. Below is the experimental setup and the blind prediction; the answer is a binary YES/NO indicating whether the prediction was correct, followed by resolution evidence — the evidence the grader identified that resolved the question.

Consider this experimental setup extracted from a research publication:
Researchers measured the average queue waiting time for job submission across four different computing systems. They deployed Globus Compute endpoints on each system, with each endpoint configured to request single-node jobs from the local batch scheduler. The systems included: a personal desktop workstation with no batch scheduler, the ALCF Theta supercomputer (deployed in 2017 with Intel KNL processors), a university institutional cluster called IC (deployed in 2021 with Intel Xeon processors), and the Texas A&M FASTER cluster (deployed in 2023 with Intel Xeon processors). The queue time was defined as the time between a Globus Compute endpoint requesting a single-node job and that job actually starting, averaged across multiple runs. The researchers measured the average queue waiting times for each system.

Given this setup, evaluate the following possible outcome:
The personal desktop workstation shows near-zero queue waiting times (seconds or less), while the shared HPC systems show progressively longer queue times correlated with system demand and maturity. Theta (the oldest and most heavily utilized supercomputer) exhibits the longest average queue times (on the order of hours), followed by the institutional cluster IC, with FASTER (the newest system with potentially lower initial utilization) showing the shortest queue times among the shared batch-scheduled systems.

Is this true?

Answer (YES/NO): NO